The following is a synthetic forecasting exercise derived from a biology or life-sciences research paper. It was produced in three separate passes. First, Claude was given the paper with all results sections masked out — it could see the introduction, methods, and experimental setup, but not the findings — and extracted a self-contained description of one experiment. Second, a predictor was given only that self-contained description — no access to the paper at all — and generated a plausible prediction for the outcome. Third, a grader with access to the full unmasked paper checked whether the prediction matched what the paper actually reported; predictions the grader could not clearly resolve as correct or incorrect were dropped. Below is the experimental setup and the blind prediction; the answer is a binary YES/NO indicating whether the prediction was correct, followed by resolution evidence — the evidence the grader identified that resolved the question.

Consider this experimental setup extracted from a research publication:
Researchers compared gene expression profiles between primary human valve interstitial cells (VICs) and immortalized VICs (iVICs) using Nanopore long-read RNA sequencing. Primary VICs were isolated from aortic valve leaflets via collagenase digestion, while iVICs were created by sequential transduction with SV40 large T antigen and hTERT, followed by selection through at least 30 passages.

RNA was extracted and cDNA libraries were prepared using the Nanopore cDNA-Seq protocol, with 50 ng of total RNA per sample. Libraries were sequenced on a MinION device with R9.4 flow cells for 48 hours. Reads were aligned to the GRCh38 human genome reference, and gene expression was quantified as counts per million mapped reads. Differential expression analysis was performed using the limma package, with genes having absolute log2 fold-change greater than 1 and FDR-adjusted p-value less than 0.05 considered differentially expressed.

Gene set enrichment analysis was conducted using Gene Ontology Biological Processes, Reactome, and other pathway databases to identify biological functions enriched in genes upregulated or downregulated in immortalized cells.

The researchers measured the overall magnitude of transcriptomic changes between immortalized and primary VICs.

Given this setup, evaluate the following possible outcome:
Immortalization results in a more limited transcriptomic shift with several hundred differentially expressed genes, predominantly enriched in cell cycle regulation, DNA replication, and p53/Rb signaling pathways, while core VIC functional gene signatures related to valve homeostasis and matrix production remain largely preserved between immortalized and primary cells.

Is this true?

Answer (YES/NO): NO